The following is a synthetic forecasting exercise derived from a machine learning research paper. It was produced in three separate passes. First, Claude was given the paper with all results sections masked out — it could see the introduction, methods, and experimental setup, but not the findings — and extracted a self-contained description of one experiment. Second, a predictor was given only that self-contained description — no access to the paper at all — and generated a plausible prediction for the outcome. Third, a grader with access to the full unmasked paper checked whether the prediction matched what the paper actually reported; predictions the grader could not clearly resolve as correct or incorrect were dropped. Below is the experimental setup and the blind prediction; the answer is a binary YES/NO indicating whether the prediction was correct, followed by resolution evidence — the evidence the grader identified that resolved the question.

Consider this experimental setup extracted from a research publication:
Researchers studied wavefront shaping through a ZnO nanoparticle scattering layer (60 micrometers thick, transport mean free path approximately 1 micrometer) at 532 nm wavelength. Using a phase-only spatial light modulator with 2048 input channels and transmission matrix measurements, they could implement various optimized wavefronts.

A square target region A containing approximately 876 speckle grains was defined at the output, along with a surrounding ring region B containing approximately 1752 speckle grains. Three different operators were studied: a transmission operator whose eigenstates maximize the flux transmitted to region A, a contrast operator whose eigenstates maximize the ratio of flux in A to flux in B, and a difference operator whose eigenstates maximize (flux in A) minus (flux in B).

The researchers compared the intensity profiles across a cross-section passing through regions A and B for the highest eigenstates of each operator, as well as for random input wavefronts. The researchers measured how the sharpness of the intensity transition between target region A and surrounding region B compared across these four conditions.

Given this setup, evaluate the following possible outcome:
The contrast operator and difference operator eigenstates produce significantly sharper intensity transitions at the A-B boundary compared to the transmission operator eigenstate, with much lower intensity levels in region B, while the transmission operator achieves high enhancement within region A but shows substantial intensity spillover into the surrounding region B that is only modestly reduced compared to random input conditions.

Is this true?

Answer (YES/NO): NO